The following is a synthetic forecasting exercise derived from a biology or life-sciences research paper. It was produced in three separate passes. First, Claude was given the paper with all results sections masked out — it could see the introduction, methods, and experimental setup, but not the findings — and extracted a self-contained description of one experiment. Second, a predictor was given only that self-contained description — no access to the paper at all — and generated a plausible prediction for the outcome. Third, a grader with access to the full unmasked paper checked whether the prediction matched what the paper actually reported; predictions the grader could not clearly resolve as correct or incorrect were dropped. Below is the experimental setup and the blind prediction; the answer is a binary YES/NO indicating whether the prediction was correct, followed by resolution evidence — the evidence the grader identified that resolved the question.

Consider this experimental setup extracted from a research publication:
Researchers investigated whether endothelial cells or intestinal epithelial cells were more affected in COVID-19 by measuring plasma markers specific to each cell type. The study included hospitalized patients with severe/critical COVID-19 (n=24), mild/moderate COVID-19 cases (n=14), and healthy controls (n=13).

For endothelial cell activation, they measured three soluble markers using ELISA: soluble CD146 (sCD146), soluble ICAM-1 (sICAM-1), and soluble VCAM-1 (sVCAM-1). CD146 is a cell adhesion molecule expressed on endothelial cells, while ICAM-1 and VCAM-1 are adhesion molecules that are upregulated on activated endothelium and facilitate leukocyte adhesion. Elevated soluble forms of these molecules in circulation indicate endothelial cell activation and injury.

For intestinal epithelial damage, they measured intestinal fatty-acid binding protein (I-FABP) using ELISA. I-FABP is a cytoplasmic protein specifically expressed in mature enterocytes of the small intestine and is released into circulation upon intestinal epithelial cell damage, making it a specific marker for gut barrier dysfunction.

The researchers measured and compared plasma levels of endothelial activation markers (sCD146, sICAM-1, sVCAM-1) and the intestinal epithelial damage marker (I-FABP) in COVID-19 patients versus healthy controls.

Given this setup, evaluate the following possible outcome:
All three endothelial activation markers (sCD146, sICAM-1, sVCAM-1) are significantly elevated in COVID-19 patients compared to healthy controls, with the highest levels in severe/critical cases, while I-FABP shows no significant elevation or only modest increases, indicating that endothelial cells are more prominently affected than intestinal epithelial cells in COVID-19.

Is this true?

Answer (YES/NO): NO